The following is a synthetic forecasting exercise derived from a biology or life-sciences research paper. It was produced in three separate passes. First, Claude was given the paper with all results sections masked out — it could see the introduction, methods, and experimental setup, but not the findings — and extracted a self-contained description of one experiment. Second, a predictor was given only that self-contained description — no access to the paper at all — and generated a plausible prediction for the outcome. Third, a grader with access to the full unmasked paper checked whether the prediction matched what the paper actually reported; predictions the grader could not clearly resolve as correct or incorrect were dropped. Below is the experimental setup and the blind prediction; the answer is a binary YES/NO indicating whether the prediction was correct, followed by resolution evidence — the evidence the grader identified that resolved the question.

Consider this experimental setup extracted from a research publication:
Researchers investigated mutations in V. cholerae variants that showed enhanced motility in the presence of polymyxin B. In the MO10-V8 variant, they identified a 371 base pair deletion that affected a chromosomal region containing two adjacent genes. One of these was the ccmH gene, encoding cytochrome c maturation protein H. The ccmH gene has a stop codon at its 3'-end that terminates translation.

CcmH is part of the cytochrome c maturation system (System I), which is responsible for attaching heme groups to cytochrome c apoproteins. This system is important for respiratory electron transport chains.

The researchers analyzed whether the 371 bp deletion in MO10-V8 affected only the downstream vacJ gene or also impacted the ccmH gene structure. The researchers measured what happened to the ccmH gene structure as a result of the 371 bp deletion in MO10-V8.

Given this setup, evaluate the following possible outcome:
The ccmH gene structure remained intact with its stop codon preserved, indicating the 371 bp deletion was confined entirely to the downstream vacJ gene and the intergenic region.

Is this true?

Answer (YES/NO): NO